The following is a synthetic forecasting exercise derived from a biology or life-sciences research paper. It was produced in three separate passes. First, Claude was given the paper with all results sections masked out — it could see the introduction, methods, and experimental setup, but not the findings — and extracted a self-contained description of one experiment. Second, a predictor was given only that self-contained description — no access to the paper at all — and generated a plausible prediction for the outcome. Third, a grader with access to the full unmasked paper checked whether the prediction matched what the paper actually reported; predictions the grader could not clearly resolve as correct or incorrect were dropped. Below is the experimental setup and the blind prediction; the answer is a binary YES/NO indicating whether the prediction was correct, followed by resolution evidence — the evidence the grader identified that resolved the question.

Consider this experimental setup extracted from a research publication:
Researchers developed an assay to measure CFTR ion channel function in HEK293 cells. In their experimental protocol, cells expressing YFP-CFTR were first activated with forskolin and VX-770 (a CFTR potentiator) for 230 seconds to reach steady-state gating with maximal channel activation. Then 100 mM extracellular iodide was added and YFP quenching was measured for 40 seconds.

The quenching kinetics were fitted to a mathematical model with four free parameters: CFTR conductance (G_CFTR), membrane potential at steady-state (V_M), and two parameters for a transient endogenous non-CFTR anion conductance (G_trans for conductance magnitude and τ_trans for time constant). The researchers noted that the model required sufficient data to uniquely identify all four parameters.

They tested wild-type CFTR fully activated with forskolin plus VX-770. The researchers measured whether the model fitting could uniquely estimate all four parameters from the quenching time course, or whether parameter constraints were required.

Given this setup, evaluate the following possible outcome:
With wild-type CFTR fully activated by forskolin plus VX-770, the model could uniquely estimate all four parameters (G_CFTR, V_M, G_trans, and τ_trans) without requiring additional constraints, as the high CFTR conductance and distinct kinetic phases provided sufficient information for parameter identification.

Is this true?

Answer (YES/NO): NO